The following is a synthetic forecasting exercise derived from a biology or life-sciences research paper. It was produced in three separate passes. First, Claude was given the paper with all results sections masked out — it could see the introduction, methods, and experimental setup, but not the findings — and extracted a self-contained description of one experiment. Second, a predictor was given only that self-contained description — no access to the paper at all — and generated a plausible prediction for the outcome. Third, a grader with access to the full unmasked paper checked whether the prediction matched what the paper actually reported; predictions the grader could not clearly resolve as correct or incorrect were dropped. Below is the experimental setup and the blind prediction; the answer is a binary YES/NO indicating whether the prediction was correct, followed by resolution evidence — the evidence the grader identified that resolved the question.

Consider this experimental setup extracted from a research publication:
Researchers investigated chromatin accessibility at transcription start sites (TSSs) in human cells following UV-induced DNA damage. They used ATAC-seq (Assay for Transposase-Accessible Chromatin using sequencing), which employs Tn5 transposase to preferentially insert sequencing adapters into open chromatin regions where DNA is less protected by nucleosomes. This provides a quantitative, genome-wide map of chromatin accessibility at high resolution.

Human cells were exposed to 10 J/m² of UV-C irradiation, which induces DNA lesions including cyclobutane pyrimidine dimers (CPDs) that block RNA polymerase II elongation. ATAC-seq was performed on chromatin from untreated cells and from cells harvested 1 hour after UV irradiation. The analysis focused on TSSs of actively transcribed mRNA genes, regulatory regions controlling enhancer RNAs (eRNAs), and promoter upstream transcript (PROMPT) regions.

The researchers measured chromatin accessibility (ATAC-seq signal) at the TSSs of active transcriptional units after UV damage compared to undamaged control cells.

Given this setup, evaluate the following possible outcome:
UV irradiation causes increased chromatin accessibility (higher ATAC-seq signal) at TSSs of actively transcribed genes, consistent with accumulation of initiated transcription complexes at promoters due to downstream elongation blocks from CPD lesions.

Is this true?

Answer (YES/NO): NO